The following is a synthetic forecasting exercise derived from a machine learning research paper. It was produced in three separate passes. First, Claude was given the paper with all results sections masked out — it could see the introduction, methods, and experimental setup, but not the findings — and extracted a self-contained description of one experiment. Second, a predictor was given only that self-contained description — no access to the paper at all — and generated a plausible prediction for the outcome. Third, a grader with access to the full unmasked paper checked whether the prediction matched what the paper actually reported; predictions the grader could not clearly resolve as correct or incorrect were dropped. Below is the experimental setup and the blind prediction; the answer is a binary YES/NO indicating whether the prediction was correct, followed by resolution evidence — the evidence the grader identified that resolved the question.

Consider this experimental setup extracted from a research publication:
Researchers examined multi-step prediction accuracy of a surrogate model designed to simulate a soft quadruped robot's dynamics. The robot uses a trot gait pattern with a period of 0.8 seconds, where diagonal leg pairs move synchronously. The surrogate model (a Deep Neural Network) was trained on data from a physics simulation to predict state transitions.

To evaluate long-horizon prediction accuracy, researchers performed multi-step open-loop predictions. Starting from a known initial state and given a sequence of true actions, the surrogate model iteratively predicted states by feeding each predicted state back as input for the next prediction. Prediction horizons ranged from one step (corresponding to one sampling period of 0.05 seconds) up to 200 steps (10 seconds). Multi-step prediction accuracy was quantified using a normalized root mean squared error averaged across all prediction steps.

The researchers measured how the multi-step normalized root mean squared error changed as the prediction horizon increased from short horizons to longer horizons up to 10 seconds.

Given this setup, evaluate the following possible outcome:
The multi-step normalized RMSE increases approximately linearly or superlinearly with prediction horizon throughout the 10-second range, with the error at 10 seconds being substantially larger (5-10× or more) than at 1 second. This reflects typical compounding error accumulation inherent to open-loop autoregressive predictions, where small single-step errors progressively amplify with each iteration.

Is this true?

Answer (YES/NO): NO